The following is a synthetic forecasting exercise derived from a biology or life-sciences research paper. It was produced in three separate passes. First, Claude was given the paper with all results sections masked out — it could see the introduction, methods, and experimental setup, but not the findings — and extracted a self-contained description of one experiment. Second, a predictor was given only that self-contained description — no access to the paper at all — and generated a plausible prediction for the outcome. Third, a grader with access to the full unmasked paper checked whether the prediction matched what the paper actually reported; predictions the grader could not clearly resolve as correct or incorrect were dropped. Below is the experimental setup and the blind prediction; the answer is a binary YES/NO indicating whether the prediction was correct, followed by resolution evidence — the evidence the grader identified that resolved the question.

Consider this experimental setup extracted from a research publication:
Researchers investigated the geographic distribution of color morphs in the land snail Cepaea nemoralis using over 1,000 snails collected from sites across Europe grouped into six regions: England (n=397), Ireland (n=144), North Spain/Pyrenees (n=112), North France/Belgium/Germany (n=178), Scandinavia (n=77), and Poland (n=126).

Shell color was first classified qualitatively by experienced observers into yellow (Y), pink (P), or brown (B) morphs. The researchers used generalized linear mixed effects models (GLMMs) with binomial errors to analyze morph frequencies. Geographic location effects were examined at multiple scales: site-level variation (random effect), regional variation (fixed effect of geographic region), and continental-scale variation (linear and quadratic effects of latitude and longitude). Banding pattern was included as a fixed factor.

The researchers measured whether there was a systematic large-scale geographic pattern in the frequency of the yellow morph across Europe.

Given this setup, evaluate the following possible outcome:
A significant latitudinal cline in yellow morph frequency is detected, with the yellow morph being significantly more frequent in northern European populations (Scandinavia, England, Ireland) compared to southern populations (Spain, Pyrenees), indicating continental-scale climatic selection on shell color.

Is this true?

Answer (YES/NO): NO